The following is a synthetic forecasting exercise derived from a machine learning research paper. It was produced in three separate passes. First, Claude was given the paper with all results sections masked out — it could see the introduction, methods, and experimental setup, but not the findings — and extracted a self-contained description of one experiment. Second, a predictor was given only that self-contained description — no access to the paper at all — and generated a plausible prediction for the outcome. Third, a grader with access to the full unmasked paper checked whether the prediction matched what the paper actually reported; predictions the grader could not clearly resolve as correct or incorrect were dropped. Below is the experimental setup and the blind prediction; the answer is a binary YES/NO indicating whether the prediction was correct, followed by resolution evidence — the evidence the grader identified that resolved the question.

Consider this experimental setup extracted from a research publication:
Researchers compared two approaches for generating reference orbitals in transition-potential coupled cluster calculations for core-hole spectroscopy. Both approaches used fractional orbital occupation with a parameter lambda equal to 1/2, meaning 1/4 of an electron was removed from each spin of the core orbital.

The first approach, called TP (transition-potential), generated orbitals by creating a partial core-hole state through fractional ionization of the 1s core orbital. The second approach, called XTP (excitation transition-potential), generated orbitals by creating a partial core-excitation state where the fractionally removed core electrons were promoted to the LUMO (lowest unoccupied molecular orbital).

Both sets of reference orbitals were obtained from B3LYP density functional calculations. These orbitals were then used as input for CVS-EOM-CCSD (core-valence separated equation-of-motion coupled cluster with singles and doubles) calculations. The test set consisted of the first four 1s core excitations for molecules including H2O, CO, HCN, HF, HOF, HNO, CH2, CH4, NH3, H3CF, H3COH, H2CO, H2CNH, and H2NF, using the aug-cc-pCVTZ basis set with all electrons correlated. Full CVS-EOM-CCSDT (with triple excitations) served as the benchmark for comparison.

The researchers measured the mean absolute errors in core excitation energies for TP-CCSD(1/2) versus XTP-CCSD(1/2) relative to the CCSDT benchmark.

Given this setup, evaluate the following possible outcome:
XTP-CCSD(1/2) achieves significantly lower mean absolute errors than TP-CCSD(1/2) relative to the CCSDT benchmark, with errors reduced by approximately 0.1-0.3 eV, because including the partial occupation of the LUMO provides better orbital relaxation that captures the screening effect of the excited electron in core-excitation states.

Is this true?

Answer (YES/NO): NO